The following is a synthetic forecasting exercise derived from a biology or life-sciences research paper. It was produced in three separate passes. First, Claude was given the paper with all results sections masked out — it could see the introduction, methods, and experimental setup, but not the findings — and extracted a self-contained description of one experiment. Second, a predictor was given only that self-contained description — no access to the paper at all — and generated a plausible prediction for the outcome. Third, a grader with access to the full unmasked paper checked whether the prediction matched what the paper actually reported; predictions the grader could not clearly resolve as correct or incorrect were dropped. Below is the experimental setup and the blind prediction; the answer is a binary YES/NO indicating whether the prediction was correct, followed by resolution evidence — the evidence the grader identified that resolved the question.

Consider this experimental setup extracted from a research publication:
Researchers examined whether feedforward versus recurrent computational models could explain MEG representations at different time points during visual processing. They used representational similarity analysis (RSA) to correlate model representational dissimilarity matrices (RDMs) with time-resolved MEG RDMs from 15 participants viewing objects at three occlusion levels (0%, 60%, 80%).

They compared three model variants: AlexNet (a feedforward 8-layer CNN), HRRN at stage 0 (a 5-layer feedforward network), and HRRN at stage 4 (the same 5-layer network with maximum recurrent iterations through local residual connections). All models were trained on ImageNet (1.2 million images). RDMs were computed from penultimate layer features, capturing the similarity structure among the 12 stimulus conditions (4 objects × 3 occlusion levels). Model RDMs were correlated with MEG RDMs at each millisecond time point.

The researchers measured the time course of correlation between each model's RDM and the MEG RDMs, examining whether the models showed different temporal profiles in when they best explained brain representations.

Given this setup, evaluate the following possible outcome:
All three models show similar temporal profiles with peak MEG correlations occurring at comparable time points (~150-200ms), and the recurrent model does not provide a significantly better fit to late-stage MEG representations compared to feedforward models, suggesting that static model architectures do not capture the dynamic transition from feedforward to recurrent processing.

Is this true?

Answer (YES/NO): NO